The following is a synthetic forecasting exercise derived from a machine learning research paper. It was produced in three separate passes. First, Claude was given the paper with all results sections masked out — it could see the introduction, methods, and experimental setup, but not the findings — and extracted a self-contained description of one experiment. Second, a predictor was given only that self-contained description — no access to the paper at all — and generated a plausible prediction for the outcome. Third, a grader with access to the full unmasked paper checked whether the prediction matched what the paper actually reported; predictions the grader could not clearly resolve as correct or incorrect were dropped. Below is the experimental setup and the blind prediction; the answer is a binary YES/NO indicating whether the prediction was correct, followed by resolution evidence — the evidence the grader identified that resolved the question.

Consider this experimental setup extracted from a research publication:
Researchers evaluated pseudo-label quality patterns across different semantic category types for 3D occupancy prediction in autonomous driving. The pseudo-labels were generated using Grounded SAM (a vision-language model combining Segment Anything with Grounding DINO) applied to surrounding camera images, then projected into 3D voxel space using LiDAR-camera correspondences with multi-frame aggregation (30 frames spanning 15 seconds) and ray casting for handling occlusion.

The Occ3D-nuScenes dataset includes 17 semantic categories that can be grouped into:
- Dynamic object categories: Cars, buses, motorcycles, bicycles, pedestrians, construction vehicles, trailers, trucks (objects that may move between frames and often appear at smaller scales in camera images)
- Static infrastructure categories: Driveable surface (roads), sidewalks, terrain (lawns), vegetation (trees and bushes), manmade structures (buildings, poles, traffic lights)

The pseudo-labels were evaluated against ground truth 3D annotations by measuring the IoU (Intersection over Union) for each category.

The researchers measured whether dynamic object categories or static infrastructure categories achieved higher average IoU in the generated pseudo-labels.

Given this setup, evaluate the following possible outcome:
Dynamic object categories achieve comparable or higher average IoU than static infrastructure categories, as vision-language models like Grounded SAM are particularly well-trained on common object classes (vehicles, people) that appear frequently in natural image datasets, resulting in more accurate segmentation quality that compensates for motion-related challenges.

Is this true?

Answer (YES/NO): NO